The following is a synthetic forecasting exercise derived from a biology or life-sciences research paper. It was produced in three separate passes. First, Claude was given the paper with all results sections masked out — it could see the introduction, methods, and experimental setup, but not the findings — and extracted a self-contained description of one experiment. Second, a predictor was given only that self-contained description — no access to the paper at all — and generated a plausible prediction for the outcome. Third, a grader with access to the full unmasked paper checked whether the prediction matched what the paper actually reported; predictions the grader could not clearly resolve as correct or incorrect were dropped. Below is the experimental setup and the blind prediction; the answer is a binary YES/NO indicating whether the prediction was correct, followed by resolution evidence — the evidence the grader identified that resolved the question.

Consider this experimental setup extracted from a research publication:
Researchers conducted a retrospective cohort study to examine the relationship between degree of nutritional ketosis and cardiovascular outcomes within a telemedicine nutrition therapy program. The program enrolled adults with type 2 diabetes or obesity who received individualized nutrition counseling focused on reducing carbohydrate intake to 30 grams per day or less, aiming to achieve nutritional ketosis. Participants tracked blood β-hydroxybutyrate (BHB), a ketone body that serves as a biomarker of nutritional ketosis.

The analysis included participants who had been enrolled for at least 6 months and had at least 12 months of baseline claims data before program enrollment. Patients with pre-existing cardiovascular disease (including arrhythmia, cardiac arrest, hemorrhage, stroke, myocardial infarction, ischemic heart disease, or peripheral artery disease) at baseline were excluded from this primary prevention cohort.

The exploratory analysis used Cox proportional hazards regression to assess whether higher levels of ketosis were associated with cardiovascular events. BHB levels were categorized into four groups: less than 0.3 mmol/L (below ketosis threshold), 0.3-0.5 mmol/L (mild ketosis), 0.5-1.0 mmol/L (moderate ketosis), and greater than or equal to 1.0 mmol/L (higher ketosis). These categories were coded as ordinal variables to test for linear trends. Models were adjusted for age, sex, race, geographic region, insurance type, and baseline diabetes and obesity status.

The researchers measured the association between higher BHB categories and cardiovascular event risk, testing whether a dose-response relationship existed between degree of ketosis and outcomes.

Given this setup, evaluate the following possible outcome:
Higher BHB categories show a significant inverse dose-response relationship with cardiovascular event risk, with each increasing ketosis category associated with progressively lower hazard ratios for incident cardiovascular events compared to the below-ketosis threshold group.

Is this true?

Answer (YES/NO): NO